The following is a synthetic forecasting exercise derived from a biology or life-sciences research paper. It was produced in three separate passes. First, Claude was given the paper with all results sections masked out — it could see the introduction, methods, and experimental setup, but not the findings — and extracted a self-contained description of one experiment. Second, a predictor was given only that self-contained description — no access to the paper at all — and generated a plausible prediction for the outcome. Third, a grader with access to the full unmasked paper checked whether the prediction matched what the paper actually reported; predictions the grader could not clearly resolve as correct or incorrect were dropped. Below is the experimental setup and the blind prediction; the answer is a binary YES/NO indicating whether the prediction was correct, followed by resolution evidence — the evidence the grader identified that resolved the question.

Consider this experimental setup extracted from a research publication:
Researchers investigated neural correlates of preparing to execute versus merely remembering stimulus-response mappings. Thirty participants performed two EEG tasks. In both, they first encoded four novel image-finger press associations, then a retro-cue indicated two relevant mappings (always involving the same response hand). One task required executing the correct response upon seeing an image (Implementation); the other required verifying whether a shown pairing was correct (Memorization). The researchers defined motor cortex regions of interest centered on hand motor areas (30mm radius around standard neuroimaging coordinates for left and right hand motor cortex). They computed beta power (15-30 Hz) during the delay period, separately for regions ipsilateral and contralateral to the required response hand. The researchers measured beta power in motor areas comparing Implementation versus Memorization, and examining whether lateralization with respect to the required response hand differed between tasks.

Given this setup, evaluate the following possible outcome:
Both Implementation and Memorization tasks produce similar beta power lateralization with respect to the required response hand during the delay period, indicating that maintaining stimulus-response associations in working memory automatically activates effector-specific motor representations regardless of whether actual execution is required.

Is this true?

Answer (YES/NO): YES